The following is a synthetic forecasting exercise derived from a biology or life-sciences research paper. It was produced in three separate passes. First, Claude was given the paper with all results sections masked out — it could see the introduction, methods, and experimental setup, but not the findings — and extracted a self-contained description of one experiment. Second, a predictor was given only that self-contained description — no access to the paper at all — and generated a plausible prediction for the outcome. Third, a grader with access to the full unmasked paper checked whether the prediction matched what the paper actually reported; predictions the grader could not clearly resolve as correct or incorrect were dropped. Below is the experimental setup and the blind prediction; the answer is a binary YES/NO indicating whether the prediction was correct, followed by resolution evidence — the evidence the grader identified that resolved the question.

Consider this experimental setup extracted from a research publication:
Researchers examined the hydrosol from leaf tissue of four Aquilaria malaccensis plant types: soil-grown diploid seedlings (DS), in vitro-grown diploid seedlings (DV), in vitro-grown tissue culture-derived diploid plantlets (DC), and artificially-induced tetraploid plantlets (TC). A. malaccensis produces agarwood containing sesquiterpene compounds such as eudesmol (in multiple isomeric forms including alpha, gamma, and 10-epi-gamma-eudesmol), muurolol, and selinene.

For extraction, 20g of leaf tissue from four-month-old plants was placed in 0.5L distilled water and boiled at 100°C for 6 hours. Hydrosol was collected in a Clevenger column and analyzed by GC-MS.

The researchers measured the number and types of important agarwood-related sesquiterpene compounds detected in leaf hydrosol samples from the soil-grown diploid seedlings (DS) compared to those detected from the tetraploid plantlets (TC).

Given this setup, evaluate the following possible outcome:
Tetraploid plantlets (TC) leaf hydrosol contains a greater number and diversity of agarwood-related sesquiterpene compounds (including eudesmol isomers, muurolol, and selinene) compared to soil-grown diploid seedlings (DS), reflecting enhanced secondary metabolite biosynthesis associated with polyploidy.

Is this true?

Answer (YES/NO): YES